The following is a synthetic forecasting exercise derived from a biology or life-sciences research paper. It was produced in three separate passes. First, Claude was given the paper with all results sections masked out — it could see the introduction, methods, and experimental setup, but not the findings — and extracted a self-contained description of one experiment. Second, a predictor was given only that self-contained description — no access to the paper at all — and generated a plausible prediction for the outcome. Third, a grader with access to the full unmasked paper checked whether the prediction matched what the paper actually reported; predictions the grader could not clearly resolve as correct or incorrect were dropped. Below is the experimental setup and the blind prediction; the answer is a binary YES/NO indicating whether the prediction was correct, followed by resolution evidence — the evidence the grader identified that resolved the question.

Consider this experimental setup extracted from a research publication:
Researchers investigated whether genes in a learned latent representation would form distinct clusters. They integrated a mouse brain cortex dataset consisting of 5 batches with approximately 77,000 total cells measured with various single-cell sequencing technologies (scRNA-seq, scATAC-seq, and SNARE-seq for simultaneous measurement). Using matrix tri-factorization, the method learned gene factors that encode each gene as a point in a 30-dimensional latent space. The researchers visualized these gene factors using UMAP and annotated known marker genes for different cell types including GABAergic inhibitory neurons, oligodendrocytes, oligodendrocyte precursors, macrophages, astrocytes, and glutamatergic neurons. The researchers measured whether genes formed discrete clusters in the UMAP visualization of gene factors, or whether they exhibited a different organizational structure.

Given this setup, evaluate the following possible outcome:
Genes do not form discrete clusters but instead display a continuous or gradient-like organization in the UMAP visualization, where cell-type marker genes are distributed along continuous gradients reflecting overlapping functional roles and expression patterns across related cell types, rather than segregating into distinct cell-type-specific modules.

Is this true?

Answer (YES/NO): NO